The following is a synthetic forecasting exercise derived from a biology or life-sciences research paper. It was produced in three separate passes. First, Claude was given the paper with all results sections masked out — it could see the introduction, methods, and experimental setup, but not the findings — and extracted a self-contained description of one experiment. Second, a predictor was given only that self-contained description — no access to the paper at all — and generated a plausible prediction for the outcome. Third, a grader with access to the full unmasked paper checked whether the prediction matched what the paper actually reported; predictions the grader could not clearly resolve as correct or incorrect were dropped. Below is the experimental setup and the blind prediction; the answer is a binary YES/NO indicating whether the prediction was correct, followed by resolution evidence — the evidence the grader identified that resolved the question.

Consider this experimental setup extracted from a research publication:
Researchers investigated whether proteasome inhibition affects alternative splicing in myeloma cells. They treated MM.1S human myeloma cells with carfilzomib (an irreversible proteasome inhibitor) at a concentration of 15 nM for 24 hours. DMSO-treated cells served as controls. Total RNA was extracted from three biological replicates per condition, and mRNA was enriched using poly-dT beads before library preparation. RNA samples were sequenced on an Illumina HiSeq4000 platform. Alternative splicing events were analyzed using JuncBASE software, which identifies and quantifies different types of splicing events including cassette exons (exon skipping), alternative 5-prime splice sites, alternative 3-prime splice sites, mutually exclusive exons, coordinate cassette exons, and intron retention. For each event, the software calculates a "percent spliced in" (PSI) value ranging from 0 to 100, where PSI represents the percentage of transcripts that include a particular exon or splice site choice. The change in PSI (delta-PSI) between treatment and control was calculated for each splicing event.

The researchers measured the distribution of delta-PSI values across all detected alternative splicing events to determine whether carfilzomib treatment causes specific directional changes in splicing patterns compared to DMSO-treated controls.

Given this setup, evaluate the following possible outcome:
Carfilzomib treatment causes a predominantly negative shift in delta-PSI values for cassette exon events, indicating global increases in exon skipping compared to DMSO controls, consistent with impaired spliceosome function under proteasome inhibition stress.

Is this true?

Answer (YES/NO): NO